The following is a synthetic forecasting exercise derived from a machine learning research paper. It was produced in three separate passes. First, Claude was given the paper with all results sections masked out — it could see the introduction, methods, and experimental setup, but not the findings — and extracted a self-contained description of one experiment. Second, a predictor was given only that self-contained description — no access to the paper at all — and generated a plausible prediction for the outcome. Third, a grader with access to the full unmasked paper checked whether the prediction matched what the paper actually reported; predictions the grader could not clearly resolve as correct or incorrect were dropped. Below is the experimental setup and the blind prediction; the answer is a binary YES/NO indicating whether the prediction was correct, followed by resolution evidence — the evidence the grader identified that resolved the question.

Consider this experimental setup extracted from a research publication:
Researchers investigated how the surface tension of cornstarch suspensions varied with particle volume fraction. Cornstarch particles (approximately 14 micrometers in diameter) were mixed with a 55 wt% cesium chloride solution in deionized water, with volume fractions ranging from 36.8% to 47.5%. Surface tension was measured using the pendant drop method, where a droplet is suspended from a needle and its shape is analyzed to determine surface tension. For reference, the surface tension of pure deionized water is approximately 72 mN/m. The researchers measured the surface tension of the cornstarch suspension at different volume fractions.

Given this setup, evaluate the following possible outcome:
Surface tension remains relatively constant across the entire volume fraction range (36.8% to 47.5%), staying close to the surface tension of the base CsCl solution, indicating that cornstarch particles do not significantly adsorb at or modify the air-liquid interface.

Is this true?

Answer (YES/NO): YES